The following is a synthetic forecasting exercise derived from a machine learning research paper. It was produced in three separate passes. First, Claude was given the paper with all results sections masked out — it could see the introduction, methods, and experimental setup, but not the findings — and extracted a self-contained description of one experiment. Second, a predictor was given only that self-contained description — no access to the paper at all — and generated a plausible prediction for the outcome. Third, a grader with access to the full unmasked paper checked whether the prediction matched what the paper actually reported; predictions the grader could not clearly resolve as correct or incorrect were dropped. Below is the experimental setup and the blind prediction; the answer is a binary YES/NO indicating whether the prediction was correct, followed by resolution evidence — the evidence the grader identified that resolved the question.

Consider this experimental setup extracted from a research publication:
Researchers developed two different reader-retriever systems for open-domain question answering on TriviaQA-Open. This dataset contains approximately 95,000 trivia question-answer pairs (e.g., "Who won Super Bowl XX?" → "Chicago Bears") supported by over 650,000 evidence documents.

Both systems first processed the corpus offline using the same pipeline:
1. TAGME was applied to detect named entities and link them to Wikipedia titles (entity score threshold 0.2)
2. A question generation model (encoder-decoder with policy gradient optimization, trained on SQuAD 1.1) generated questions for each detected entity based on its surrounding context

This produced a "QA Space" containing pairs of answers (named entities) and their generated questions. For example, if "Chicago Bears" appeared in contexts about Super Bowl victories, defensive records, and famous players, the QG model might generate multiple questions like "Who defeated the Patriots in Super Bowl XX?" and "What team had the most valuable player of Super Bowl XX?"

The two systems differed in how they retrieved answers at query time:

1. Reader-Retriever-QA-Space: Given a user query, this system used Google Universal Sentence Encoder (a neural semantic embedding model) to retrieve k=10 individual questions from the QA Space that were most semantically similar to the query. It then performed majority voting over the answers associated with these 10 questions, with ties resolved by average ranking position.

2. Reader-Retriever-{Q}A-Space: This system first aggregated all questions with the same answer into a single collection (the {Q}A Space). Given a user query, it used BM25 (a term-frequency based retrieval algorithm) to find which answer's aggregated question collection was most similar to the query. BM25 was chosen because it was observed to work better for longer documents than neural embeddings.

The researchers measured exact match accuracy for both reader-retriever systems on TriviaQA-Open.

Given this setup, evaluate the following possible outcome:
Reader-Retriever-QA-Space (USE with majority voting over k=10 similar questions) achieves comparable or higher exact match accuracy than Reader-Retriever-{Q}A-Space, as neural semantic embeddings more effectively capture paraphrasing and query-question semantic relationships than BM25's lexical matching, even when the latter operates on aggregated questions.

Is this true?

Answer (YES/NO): NO